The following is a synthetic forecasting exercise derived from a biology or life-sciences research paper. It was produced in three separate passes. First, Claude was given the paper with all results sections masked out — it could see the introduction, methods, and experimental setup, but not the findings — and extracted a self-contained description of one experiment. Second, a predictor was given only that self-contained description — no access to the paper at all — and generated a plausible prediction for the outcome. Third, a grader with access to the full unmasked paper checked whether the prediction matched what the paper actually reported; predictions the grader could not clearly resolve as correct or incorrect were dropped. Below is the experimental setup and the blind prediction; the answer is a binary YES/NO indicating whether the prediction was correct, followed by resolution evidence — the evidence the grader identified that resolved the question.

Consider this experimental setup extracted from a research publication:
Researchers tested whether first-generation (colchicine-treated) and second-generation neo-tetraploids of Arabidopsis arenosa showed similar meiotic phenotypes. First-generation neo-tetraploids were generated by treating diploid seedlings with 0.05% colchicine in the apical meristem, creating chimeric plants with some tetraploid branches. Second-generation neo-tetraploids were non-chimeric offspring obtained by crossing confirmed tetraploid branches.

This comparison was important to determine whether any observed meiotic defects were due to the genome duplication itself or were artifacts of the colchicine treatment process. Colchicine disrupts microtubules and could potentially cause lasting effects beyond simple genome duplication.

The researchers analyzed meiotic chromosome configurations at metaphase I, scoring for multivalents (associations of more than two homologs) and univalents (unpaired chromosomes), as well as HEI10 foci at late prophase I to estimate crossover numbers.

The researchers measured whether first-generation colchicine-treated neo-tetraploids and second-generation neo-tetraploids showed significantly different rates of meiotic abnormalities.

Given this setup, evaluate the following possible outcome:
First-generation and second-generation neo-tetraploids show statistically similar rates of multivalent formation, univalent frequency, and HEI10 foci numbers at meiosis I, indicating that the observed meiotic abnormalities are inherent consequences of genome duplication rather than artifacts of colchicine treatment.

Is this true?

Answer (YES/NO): YES